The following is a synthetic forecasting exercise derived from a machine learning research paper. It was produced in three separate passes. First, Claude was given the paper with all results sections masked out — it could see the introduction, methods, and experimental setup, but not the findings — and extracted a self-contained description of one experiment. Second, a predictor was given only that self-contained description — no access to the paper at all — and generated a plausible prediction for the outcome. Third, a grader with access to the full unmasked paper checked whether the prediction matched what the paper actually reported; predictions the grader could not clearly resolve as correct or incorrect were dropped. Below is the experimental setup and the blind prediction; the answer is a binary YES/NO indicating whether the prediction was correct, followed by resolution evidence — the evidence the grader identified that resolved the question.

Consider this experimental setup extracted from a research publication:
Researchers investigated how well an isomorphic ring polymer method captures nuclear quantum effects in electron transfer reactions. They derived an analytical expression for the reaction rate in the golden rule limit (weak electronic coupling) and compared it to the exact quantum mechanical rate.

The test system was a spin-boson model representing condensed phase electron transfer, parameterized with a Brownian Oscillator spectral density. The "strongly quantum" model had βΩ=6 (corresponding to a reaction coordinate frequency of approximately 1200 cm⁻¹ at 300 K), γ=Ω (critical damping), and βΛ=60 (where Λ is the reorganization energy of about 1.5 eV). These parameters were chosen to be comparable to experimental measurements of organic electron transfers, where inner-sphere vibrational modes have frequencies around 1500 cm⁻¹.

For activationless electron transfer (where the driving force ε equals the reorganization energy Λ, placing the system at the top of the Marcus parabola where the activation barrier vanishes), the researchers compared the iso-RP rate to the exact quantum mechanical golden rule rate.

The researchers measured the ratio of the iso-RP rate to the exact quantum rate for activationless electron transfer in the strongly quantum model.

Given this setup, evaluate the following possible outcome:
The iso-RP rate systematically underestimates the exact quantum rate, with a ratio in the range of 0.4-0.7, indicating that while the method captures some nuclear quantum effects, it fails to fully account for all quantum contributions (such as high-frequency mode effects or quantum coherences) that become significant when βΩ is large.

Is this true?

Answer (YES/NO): NO